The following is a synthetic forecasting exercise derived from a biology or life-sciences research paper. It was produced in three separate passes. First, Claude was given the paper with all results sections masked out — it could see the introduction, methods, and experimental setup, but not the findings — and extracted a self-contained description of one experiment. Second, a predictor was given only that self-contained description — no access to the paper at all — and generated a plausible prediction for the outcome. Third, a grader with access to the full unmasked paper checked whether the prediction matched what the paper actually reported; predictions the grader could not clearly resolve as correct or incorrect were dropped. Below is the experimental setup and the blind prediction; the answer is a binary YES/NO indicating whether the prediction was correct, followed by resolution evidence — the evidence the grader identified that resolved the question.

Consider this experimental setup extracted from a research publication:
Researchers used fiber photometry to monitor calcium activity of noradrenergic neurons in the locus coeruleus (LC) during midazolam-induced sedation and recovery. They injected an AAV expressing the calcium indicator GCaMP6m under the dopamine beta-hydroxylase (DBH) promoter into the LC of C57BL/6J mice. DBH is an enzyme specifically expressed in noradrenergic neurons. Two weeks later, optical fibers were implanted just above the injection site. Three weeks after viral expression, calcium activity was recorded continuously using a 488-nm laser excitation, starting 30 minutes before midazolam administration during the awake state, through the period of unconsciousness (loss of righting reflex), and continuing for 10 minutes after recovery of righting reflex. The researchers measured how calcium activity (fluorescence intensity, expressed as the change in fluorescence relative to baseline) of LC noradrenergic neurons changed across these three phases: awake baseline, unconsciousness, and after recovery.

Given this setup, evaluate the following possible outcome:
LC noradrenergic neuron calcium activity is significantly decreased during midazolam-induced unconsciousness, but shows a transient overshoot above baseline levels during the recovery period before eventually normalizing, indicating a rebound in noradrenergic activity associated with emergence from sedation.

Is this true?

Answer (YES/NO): NO